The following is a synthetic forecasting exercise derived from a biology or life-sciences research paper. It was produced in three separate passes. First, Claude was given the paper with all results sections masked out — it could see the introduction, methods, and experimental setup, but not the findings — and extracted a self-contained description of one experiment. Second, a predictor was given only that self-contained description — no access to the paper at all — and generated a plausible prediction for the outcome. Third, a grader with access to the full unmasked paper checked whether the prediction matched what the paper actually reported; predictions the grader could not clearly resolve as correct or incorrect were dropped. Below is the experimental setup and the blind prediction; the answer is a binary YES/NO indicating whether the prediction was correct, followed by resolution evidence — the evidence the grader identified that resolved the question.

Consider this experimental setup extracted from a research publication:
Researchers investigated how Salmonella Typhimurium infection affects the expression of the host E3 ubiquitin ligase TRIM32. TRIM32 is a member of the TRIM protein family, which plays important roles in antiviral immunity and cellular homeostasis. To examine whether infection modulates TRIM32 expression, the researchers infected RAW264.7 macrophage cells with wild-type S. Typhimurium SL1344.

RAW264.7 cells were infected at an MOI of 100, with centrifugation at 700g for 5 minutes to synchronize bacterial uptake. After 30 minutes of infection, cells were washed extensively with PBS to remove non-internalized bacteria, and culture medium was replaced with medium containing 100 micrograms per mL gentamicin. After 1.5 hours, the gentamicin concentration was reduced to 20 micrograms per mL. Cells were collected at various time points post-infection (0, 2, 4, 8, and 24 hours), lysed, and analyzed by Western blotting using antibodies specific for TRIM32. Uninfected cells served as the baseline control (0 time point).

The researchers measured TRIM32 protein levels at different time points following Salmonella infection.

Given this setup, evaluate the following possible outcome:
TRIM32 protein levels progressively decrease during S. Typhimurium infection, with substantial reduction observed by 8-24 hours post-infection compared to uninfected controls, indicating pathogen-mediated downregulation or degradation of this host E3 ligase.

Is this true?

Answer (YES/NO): NO